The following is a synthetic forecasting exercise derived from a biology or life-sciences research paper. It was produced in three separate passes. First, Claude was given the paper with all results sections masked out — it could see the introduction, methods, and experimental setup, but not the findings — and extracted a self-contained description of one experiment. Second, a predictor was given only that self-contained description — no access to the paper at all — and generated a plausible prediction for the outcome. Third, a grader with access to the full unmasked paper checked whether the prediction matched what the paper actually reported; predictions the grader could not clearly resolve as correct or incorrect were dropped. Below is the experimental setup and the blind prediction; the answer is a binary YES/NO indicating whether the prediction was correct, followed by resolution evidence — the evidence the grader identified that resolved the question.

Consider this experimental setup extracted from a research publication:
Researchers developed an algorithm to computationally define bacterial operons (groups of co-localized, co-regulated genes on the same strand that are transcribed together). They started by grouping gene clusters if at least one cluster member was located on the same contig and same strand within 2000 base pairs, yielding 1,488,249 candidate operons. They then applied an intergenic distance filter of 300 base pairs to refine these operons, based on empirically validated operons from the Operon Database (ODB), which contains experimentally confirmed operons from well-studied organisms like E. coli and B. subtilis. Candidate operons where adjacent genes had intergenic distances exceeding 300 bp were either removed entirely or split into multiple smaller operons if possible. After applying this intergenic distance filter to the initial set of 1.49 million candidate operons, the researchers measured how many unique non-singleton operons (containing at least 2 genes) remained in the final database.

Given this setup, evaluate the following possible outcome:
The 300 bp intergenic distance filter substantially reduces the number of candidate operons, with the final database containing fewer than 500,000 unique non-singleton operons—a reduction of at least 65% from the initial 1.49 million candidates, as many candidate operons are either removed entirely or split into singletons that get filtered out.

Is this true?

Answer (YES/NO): YES